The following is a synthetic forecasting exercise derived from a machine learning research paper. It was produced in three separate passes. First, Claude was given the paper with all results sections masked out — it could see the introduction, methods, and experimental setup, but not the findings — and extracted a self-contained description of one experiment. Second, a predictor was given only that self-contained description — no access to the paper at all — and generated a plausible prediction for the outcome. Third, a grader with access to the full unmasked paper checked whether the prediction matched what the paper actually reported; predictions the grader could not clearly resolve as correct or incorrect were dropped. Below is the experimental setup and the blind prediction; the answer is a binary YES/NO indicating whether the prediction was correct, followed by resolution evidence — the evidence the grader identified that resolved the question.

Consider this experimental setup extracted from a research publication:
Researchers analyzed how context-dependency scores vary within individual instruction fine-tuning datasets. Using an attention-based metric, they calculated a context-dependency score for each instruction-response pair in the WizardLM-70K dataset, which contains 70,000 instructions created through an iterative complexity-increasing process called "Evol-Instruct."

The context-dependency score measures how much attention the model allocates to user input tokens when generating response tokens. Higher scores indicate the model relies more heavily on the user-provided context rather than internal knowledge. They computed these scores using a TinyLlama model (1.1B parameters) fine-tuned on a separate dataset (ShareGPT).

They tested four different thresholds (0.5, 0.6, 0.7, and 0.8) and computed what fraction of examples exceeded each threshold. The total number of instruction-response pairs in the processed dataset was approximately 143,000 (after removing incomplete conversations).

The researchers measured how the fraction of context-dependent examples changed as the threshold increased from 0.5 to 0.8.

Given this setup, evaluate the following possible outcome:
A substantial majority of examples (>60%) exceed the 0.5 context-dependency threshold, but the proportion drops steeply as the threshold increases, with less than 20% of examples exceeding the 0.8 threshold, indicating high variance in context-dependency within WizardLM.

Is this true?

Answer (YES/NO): NO